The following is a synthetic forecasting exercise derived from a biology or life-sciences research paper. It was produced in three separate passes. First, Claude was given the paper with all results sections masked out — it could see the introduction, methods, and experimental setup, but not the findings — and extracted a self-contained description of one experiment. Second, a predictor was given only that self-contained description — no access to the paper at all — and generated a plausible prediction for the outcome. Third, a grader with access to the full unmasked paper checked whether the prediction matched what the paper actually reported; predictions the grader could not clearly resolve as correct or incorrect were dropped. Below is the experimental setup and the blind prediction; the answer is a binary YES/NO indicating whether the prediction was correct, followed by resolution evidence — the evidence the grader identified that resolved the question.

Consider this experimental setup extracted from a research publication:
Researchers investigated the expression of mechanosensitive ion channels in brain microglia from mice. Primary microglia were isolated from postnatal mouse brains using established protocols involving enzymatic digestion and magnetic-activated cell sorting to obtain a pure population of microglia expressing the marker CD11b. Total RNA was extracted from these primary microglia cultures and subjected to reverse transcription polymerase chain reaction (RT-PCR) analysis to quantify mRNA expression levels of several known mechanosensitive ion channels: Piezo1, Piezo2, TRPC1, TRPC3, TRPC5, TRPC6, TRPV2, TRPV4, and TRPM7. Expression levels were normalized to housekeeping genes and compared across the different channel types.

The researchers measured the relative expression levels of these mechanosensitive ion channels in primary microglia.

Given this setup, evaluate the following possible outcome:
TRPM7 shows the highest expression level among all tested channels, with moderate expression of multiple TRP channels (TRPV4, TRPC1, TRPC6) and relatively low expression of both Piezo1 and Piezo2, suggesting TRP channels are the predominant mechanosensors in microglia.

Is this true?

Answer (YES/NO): NO